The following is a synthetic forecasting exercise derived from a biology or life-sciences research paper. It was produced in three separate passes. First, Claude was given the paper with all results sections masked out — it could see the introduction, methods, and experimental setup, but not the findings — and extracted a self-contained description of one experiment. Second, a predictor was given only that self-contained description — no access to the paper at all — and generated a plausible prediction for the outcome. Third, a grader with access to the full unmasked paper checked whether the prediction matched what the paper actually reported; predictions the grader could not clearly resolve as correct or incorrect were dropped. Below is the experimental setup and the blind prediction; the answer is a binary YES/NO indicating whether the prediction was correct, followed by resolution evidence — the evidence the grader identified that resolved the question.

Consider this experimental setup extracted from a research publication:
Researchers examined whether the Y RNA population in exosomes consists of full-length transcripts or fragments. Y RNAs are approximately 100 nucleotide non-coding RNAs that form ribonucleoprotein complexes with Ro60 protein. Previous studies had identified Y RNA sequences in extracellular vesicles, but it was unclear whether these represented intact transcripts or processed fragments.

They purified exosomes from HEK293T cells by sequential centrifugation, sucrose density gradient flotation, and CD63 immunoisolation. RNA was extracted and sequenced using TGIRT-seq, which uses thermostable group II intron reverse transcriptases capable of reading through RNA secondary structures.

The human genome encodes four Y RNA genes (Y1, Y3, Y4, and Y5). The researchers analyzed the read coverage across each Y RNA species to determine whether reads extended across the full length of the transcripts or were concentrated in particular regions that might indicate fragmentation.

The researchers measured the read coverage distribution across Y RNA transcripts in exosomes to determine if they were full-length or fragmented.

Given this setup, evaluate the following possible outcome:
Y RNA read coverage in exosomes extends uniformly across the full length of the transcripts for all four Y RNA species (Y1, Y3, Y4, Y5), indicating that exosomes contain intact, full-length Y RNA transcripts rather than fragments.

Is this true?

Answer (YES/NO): NO